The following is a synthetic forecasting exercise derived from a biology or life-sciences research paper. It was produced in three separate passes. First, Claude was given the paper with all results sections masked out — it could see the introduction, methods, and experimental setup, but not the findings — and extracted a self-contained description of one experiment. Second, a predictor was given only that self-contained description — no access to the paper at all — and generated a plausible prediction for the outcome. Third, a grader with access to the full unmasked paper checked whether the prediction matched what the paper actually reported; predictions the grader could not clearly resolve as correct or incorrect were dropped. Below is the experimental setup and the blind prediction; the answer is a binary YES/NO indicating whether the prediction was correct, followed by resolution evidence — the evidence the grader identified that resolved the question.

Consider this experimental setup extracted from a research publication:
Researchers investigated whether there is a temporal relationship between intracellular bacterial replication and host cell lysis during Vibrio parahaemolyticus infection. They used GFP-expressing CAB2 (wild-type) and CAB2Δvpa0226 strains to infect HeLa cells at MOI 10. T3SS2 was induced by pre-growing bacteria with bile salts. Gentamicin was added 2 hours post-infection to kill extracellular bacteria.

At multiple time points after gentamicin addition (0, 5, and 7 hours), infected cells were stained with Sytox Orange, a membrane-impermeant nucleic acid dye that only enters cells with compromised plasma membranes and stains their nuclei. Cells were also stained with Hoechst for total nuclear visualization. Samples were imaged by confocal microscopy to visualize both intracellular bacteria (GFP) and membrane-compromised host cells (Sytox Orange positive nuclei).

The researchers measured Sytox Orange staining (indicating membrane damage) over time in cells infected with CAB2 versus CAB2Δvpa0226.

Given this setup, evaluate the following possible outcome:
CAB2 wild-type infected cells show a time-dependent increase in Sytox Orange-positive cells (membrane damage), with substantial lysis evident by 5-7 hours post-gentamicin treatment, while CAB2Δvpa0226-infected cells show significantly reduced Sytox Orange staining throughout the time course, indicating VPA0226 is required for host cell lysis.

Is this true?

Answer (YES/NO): YES